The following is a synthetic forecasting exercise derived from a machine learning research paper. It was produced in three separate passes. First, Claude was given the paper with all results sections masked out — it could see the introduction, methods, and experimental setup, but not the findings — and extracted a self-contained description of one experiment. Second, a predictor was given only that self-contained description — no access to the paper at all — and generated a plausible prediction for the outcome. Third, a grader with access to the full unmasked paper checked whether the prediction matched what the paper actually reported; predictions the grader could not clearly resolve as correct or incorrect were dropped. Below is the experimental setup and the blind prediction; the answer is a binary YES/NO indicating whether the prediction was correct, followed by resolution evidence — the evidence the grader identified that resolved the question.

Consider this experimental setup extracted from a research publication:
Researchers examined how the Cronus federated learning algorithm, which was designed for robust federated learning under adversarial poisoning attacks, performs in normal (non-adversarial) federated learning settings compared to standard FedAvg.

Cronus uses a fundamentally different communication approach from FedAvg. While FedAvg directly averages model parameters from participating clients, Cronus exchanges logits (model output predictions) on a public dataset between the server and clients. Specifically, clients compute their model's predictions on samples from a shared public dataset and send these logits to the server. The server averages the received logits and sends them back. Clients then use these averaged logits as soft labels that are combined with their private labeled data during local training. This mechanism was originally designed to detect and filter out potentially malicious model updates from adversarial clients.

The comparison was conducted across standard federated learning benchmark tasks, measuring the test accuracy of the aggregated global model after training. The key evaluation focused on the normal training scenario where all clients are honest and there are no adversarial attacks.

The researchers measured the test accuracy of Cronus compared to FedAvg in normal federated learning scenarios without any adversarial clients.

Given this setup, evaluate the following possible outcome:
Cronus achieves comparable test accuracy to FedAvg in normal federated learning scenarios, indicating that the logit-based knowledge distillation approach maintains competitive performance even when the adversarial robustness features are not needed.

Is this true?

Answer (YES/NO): NO